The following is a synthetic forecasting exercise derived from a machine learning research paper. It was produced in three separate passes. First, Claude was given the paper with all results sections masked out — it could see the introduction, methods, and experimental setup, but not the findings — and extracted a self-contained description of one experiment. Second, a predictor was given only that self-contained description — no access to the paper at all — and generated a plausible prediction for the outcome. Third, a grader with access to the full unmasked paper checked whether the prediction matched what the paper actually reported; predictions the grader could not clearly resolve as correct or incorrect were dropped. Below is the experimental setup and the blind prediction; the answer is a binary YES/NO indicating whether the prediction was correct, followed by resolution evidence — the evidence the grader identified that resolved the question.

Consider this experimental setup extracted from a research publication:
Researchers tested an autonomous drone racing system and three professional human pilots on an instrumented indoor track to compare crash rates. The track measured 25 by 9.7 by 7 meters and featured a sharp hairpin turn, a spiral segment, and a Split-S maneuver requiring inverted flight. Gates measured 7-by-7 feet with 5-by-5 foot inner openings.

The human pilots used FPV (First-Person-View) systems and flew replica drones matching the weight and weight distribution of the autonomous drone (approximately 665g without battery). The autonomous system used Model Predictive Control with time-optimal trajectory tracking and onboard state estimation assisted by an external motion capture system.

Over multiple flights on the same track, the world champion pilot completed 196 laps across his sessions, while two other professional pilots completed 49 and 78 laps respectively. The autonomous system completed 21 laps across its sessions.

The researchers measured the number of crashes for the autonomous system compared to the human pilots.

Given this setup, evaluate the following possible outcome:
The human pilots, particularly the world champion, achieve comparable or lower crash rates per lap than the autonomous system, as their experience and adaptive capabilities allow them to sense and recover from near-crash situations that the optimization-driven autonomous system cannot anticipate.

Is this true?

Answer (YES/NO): NO